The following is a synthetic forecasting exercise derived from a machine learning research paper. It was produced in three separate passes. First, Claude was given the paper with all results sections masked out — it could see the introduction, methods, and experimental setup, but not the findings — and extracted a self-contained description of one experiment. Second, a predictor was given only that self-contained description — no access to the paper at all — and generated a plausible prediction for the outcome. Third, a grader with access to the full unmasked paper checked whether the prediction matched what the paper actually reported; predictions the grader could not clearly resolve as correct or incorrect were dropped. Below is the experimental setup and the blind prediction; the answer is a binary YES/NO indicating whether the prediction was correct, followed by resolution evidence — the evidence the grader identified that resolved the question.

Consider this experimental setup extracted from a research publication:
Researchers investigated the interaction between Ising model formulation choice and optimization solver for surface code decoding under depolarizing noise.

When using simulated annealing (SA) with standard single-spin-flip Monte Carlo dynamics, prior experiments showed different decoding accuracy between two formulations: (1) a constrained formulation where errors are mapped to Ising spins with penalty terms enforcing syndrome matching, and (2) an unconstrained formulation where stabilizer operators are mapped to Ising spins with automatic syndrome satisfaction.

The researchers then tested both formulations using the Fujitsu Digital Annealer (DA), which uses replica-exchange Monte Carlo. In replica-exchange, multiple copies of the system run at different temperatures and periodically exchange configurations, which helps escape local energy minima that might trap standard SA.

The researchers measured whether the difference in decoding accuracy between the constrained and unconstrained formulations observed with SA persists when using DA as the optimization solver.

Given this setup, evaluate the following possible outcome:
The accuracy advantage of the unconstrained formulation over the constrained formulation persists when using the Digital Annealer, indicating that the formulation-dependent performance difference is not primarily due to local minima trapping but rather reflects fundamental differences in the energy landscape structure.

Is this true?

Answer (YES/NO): NO